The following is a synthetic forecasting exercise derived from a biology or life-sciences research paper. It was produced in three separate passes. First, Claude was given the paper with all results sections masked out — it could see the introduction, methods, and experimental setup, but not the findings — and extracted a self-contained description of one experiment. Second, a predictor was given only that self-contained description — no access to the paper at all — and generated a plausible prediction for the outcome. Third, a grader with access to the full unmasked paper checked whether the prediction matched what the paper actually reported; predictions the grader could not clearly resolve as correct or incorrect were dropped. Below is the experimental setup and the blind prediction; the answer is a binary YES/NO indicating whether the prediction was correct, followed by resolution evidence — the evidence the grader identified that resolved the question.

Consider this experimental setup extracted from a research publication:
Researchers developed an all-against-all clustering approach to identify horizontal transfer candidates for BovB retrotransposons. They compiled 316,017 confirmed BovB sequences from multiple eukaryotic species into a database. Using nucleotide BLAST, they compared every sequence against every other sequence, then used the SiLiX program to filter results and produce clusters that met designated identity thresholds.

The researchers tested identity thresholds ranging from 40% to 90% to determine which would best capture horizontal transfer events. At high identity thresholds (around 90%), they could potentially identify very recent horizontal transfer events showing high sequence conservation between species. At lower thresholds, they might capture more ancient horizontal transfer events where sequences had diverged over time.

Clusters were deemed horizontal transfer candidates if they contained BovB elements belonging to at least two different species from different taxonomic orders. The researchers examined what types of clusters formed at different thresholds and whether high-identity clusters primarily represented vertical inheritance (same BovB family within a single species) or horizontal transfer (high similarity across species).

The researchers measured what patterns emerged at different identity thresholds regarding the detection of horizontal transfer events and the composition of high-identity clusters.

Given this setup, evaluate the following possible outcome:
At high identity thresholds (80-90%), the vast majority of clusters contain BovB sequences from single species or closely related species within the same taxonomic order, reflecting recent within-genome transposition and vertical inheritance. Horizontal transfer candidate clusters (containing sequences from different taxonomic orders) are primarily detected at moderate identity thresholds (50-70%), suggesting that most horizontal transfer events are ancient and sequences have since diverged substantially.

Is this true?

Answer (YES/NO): YES